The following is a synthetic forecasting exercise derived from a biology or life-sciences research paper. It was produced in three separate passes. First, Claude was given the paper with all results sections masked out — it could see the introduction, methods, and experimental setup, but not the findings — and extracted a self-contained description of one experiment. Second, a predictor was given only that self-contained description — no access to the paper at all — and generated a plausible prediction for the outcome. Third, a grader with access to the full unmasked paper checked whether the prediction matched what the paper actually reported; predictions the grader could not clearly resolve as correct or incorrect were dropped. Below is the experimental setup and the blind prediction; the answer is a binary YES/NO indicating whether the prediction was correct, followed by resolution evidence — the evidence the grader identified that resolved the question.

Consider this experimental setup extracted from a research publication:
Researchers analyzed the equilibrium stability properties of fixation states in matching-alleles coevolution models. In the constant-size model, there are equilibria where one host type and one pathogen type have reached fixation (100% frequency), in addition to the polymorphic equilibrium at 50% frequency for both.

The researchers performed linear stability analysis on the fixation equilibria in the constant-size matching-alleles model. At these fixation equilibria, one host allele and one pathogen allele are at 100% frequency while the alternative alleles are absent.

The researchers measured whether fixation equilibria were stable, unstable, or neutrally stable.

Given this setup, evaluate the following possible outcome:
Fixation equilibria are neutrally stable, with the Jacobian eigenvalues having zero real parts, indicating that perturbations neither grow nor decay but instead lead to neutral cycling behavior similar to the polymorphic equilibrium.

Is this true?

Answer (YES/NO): NO